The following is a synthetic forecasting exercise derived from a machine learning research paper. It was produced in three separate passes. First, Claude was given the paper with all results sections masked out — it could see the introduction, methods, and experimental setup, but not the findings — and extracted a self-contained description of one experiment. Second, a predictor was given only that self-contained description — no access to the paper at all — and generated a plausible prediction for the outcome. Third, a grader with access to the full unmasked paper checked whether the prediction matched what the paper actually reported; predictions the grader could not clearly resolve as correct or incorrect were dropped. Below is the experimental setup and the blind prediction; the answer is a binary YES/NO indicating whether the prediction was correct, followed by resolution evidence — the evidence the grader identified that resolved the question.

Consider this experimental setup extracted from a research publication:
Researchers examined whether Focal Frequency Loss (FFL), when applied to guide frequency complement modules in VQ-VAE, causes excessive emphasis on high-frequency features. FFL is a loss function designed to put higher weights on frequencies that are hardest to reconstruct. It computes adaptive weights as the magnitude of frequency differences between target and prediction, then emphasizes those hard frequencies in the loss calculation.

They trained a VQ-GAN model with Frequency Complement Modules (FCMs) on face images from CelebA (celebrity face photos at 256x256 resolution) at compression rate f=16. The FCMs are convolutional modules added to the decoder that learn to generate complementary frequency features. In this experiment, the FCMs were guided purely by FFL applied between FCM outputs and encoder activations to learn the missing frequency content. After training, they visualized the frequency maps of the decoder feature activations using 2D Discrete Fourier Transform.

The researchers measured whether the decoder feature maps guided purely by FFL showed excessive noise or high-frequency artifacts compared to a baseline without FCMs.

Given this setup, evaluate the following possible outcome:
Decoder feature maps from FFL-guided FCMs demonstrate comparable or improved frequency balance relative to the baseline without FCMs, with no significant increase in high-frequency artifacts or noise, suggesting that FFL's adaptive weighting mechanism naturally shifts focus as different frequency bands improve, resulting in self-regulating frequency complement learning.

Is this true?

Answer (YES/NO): NO